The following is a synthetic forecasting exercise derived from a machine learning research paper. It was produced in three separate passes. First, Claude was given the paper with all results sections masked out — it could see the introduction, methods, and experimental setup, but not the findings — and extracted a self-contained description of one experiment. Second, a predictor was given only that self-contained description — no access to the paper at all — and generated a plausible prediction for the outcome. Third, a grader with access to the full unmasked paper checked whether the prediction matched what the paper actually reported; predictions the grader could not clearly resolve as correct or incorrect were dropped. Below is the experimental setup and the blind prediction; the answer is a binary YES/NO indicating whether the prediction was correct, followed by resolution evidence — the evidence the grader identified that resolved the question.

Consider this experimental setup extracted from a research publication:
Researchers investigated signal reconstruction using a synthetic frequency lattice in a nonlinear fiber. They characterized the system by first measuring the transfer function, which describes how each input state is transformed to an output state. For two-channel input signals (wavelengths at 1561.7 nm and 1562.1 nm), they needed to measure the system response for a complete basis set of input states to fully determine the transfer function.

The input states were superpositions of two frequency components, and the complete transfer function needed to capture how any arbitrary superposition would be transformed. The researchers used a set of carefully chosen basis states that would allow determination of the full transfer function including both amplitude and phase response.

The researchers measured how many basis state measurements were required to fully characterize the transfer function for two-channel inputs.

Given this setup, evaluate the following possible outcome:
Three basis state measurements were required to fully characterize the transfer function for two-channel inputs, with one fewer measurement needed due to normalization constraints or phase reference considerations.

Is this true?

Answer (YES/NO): NO